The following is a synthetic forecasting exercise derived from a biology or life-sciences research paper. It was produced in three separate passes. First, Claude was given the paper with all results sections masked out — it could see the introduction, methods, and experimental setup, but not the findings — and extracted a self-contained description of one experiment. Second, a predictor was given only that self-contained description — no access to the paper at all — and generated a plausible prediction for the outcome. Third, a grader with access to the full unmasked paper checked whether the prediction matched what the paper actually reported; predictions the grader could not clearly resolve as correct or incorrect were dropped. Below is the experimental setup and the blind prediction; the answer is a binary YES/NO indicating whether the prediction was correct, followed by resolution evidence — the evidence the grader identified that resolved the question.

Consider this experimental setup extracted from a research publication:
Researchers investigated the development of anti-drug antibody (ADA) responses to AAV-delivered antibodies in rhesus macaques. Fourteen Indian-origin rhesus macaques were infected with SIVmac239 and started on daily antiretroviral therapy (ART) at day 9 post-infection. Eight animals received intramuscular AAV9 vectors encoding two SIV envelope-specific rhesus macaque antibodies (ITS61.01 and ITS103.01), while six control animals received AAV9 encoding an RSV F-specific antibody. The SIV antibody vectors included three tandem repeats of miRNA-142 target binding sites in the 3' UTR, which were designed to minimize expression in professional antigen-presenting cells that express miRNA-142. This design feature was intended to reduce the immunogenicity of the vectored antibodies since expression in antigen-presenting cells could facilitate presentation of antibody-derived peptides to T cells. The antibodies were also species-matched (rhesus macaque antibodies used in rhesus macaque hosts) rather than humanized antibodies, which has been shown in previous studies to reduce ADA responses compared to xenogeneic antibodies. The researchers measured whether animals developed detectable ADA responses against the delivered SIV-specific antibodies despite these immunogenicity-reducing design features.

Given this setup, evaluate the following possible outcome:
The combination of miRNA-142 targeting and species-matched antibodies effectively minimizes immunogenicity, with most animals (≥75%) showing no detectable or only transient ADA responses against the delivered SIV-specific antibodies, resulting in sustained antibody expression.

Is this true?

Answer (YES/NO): YES